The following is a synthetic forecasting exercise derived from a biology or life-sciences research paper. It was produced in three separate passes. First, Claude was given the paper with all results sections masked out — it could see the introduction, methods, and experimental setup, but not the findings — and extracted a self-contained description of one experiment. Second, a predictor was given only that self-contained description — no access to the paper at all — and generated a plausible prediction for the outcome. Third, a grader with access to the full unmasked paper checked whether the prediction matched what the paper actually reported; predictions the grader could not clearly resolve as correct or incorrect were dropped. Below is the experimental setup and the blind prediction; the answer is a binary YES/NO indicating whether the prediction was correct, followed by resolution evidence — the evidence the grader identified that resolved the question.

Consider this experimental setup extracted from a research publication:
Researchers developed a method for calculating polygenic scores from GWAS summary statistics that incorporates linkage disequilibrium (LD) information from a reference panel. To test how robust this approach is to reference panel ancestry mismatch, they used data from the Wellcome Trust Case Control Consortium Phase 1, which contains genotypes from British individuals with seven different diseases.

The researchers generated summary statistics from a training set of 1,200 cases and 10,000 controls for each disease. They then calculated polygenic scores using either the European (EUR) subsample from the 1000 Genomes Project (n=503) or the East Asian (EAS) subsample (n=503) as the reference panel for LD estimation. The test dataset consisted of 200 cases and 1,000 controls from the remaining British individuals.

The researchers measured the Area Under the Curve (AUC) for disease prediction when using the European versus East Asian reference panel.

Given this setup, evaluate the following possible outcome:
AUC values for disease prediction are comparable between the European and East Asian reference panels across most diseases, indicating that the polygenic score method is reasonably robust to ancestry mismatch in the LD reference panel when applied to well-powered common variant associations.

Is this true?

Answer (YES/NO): NO